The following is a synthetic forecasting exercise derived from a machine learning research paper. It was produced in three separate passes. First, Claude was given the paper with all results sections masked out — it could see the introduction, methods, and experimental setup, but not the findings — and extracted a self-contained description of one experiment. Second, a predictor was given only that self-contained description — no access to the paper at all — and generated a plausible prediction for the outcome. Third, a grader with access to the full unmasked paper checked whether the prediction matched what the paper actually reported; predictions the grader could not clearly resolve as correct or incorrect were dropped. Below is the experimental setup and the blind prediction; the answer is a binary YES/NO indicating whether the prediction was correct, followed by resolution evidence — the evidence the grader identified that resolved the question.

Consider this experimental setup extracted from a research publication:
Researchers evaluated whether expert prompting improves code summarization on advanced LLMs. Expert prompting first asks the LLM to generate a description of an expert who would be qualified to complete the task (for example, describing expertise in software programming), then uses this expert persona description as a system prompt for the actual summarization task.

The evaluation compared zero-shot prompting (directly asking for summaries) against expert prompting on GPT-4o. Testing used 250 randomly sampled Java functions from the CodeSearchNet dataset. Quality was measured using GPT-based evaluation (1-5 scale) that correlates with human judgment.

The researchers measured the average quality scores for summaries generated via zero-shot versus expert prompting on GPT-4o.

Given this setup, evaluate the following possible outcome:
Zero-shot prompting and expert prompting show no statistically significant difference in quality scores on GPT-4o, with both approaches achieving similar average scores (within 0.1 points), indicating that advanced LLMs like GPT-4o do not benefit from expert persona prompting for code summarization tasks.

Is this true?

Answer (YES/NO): NO